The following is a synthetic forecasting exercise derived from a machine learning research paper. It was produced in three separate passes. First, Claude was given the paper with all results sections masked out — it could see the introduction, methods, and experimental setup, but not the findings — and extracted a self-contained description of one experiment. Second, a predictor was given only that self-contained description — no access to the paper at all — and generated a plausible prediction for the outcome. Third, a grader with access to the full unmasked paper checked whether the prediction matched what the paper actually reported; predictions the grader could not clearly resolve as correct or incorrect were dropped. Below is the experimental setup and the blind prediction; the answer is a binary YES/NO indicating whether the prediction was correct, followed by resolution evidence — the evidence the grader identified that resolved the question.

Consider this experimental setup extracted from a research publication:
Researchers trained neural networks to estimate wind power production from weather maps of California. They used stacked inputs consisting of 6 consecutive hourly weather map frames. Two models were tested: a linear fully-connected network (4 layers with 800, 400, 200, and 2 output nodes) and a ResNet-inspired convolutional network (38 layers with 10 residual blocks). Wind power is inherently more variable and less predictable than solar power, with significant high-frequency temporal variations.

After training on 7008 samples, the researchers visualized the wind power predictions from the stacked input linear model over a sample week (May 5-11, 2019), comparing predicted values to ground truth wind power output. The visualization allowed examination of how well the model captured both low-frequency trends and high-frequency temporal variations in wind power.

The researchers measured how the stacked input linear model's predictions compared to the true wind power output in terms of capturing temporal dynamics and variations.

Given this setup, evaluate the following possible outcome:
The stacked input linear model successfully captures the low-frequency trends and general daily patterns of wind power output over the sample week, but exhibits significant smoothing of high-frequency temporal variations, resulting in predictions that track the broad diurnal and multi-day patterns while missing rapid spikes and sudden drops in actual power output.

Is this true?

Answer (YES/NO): NO